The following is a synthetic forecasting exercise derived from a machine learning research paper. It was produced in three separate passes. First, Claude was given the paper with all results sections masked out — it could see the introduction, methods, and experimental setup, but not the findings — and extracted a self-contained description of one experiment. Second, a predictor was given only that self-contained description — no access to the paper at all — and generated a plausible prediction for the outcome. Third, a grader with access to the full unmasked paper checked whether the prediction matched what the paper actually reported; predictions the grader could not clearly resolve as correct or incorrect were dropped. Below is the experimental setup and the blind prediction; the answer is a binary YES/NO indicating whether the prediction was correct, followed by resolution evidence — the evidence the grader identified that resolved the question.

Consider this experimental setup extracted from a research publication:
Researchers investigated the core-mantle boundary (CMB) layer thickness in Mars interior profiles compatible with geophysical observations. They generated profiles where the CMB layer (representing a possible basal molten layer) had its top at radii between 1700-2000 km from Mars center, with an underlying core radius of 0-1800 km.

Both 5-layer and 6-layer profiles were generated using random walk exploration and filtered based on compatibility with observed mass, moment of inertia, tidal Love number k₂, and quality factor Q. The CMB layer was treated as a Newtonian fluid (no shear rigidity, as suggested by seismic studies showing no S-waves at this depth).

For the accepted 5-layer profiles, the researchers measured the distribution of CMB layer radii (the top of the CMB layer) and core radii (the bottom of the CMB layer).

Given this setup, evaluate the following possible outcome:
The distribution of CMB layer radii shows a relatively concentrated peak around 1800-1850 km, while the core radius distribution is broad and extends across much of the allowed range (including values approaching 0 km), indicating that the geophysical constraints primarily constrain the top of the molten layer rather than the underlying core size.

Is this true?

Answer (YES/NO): NO